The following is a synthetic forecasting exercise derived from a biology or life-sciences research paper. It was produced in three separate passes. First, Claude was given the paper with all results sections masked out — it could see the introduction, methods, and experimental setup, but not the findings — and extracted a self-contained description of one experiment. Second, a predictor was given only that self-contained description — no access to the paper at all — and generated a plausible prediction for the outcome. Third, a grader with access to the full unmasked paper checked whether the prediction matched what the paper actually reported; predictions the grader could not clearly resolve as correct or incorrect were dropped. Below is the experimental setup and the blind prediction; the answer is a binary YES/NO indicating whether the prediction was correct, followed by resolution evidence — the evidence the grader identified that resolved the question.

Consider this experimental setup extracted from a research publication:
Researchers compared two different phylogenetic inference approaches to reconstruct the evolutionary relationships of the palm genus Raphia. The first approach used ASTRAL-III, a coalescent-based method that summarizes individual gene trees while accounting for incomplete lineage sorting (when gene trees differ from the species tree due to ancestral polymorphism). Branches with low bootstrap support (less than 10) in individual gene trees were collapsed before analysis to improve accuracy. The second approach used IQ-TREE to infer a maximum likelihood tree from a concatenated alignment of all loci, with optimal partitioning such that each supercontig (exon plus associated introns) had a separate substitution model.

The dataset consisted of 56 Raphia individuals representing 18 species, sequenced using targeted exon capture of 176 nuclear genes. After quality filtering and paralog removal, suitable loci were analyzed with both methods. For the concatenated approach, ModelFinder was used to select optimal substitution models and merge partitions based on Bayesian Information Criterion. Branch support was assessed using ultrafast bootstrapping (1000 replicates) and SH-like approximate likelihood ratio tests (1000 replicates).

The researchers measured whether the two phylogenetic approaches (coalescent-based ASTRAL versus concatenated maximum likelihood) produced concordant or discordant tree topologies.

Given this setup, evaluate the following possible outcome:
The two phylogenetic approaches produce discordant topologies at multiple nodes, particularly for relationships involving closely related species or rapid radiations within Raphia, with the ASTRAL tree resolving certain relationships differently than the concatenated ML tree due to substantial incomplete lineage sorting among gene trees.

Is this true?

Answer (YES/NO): NO